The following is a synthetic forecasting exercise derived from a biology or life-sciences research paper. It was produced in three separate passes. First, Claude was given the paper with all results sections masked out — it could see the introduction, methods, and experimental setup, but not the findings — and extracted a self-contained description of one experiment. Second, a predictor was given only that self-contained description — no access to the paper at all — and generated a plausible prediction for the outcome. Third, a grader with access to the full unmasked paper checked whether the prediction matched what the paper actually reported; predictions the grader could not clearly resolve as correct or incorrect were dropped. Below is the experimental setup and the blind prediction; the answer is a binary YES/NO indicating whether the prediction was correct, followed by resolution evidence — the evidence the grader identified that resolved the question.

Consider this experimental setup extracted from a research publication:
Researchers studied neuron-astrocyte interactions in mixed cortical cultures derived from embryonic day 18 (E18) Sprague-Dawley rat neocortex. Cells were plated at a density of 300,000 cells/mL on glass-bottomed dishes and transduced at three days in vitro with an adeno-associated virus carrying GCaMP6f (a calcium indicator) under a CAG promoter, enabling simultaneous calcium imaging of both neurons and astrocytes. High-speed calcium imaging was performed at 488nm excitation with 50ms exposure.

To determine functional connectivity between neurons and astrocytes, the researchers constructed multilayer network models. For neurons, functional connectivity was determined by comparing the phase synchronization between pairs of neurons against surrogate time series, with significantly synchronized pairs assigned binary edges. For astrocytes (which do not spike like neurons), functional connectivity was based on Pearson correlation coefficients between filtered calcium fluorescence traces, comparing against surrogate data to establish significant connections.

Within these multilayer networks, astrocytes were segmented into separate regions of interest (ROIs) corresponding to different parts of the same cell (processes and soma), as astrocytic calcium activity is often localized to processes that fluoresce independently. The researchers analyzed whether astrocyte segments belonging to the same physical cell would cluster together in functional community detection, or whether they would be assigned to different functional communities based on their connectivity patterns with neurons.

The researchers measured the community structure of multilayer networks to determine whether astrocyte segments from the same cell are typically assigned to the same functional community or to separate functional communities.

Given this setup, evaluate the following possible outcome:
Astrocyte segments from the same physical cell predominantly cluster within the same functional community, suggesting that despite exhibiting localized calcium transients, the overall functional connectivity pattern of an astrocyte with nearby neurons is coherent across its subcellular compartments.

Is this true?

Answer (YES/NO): NO